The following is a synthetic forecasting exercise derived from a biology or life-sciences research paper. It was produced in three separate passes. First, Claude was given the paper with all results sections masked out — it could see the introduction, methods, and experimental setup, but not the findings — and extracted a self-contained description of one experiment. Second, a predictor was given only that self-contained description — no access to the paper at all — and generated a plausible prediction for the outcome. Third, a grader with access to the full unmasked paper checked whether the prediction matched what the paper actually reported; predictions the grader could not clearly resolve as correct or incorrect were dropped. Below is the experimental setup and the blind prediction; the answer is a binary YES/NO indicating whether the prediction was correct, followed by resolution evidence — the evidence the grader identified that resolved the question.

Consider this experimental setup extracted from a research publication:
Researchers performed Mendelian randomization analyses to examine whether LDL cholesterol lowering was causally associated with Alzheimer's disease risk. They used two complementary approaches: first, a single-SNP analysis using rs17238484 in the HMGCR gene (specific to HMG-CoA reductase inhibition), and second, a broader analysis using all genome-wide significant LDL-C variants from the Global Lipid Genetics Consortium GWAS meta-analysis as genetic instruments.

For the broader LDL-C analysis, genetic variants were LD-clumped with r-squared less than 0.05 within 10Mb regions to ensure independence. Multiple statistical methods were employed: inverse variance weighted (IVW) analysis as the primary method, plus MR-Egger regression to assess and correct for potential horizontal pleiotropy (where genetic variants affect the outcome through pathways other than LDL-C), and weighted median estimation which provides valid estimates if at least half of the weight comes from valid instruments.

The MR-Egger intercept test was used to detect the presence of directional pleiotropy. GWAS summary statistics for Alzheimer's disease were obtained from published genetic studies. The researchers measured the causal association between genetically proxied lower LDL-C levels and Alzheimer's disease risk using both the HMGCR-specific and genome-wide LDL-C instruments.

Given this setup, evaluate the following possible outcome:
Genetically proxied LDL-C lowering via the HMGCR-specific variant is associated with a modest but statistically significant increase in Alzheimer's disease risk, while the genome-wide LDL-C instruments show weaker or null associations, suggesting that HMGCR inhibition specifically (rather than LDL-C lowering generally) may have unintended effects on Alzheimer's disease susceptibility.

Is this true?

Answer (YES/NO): NO